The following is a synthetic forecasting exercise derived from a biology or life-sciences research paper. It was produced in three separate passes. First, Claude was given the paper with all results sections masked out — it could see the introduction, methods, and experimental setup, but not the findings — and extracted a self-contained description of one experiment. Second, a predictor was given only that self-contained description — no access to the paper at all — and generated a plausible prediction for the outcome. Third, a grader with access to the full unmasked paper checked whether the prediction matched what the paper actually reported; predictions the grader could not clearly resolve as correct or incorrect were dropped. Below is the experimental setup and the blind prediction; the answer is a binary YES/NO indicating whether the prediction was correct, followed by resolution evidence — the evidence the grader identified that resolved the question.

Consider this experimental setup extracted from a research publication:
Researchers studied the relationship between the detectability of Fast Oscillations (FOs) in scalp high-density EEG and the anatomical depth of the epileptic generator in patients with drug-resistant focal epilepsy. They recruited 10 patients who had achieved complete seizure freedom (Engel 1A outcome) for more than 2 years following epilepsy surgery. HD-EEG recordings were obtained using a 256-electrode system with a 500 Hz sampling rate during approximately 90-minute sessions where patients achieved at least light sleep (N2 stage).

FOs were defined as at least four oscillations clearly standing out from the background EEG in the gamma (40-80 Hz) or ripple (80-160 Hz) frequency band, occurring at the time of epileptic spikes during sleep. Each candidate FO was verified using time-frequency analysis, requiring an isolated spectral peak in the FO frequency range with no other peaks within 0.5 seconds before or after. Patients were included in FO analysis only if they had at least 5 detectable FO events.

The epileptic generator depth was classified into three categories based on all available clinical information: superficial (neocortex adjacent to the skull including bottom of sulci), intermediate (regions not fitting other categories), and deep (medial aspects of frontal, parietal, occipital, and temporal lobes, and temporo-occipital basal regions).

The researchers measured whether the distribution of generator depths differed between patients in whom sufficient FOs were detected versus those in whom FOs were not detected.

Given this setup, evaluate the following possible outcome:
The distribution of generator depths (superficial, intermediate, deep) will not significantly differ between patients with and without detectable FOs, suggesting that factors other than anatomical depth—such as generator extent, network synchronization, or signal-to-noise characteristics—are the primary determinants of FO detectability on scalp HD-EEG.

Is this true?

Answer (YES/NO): NO